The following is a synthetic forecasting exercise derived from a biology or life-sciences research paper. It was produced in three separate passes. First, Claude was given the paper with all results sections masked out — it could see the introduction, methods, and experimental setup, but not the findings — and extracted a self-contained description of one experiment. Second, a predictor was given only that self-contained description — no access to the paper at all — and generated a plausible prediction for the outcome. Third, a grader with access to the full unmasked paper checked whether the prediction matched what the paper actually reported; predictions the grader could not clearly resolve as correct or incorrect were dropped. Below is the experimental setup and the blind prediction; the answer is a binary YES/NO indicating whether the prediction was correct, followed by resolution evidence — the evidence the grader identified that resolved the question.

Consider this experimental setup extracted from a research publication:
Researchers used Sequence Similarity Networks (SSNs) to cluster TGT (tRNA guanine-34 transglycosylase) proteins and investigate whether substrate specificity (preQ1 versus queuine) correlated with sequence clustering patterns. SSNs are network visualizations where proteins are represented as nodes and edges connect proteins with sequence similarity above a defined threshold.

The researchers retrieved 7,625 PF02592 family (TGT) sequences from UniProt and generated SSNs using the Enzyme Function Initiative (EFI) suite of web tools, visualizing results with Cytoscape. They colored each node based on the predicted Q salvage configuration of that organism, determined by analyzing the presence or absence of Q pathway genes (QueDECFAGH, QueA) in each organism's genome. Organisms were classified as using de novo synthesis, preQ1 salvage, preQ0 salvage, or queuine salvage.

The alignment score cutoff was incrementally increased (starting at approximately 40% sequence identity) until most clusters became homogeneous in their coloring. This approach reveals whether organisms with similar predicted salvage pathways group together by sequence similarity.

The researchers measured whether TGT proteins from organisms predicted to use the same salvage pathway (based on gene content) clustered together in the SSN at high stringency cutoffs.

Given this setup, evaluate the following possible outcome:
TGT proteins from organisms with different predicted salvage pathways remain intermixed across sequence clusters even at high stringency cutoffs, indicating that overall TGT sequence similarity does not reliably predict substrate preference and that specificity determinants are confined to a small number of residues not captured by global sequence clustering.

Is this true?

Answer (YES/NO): NO